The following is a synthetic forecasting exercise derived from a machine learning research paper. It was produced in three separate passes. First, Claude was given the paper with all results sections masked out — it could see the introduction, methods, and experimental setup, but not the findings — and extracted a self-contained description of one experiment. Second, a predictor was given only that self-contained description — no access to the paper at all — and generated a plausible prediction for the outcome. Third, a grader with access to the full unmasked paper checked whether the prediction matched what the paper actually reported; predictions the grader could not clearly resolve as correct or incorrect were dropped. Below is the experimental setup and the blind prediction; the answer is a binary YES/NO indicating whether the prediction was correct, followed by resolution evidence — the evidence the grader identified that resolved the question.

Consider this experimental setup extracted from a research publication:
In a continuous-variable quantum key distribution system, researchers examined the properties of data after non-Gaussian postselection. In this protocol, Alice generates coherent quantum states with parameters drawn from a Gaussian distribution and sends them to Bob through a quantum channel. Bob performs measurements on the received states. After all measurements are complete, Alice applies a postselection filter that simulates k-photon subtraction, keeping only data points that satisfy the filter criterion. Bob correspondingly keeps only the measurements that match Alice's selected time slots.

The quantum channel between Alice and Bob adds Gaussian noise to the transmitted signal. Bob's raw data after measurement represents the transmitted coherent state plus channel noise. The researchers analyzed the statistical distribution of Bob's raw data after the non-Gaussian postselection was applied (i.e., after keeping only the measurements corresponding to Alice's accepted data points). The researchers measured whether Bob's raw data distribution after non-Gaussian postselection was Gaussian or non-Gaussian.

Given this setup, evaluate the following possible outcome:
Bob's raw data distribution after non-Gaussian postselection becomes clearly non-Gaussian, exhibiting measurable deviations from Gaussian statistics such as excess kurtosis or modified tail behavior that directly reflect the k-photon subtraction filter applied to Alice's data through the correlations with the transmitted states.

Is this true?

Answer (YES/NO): NO